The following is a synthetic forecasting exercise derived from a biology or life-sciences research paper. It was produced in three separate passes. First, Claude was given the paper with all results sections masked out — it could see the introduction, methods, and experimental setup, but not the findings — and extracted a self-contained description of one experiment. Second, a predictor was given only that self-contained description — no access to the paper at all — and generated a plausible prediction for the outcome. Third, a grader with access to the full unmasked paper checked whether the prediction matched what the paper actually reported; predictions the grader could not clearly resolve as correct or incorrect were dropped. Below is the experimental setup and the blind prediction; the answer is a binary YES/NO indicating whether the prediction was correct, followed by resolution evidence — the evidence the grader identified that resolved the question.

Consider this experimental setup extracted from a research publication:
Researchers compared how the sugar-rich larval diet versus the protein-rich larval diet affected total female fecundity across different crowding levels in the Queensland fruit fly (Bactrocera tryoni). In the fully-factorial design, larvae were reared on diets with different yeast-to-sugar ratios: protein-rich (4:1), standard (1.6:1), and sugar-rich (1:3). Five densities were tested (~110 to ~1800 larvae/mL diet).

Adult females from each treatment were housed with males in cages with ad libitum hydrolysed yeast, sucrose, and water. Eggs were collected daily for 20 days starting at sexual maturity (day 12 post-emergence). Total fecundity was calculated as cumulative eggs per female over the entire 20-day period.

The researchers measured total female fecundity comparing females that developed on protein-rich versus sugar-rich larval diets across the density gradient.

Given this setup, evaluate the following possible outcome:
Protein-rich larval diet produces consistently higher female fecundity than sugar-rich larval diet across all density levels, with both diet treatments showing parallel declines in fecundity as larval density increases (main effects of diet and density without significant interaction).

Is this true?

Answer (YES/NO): NO